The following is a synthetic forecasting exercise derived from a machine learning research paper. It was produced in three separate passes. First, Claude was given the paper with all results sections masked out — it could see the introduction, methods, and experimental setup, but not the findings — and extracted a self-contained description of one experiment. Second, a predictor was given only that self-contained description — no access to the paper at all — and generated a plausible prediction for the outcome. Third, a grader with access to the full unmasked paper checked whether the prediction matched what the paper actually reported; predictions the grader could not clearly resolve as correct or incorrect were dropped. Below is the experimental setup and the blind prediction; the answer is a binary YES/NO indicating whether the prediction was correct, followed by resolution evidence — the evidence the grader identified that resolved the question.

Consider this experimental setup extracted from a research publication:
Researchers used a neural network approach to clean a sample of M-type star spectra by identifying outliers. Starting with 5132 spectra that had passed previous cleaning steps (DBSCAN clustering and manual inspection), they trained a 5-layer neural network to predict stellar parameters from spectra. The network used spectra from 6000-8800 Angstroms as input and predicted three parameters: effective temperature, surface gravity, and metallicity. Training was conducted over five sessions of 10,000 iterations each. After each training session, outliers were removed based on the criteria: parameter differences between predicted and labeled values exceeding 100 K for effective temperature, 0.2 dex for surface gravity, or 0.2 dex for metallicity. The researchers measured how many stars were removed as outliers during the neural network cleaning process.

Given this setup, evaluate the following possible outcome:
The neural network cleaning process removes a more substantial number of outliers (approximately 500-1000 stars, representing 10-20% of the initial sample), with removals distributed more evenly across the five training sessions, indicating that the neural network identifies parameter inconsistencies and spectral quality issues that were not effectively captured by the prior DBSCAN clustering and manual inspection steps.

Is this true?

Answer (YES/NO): NO